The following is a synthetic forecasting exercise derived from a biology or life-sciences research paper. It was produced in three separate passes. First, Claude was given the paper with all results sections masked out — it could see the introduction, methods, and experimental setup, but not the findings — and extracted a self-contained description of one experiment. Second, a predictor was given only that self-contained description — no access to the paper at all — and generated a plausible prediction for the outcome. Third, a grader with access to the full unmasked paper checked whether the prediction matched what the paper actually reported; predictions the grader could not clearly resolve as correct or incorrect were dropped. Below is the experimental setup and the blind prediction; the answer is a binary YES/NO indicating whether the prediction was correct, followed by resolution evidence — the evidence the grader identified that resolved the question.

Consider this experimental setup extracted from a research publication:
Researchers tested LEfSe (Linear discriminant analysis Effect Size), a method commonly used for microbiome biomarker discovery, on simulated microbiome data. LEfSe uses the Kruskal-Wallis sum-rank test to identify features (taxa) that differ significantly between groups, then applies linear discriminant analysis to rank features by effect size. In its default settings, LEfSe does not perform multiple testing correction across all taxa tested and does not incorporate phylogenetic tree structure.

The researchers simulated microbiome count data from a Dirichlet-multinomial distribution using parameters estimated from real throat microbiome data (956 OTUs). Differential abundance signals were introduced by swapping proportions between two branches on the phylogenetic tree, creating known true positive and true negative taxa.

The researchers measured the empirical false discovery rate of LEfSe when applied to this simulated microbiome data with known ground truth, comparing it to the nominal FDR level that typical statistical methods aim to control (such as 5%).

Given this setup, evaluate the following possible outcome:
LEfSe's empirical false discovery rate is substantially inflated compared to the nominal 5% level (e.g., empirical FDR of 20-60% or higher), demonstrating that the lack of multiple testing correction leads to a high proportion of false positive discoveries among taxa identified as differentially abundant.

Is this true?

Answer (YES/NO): YES